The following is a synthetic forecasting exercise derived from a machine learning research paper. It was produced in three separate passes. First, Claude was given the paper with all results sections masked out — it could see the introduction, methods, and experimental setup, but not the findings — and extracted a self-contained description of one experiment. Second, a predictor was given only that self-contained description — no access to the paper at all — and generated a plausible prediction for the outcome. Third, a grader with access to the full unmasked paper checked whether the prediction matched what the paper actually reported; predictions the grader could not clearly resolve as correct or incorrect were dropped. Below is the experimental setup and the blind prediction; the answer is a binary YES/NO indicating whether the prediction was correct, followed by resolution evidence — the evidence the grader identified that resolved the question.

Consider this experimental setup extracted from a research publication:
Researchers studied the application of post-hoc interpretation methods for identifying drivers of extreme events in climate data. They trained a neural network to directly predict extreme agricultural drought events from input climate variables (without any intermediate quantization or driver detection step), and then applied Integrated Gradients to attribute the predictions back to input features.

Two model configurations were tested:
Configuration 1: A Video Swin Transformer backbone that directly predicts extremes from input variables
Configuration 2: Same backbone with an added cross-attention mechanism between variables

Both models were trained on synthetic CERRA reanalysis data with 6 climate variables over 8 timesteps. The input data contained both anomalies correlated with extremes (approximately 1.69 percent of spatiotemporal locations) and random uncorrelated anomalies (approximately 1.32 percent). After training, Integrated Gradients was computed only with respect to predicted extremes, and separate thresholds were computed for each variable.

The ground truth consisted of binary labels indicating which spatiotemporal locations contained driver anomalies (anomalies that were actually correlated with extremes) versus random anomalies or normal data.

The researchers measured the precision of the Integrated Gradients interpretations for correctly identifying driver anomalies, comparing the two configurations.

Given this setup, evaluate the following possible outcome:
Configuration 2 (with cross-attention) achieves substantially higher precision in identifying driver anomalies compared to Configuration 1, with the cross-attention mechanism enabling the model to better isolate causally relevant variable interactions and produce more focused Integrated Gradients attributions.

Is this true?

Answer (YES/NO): NO